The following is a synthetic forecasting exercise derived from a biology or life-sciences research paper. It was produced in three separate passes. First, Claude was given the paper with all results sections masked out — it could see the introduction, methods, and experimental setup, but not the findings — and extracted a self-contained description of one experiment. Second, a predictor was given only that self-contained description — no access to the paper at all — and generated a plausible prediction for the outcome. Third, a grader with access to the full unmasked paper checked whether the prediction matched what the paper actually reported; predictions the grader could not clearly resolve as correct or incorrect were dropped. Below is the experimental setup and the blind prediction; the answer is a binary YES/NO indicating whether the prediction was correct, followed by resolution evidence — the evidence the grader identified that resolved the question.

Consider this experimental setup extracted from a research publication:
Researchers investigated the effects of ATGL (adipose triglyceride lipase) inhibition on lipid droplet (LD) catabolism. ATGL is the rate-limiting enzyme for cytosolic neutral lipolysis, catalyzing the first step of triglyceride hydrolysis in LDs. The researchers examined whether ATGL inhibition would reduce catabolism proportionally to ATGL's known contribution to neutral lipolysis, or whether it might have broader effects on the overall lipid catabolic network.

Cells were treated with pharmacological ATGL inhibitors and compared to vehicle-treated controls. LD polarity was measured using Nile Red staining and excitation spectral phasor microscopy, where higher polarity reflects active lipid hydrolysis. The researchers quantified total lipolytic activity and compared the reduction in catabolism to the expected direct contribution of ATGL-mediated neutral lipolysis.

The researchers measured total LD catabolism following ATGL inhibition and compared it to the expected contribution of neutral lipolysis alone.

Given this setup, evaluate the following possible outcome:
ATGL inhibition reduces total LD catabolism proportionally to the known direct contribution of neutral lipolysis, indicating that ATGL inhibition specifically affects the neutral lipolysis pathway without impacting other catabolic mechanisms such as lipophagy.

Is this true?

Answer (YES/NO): NO